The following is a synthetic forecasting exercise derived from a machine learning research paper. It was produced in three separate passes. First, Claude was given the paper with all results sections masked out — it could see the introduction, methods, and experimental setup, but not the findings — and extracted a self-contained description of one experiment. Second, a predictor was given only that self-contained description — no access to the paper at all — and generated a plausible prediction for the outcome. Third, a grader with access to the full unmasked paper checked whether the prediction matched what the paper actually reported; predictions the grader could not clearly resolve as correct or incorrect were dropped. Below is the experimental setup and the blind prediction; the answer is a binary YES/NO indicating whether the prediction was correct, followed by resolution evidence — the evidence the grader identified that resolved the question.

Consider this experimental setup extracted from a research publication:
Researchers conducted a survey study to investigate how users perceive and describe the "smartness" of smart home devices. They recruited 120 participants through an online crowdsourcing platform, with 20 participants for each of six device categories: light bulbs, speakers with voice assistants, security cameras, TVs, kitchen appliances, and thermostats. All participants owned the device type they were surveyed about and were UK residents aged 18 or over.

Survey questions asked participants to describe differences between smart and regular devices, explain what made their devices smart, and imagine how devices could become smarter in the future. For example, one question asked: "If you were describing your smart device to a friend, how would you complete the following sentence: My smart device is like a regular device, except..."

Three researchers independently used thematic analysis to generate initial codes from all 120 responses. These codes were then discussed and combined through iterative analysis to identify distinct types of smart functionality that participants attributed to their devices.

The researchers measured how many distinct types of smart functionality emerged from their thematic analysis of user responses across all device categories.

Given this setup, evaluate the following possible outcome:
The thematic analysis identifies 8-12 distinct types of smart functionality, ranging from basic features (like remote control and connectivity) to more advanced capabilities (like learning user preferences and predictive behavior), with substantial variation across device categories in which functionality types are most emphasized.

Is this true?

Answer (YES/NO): YES